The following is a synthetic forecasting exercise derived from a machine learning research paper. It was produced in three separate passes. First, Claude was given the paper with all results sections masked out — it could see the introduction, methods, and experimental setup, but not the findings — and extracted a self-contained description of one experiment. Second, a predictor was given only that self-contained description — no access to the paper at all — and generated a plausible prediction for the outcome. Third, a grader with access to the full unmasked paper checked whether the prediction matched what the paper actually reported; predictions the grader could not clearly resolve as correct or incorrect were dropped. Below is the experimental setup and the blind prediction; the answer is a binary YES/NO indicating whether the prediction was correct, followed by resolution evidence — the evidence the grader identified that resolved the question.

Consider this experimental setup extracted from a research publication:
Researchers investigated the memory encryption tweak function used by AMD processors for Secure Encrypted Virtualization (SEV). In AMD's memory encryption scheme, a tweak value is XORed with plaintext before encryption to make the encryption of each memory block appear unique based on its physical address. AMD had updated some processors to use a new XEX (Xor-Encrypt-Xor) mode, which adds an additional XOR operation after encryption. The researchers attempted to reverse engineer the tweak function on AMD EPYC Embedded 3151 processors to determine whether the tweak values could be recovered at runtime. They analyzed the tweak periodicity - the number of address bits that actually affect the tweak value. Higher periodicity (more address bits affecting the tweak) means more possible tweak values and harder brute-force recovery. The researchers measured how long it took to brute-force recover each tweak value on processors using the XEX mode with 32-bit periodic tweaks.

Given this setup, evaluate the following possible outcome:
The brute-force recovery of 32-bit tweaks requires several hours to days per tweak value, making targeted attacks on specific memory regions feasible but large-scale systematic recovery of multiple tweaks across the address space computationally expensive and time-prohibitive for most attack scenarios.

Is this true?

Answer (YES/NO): NO